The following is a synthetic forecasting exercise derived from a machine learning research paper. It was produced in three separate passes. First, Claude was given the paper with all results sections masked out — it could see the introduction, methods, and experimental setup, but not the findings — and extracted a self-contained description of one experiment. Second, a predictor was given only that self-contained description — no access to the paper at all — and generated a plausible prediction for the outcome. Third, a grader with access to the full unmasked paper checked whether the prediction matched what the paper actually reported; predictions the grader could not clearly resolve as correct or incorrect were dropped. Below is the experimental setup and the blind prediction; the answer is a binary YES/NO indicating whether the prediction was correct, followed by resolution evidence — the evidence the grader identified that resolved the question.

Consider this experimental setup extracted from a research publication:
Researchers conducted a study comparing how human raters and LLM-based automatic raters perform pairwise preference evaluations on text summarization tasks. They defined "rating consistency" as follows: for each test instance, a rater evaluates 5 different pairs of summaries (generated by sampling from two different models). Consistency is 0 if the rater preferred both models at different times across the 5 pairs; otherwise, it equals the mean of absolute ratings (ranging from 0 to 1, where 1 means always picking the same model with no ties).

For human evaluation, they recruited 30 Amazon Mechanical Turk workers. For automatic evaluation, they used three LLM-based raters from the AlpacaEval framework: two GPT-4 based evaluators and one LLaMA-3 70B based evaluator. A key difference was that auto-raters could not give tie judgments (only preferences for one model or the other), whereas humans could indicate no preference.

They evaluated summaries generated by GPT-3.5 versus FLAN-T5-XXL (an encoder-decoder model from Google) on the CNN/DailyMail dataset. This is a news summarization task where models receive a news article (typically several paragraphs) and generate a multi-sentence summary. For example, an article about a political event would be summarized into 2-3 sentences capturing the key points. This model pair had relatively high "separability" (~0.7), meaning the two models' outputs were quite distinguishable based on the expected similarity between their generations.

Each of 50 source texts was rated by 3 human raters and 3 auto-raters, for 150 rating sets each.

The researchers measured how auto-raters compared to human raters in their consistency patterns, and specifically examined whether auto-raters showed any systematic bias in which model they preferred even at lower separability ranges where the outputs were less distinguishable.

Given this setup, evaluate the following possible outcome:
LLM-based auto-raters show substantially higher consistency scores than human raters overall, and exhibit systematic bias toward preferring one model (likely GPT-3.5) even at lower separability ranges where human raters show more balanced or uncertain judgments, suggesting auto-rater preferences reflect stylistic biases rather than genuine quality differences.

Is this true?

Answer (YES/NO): NO